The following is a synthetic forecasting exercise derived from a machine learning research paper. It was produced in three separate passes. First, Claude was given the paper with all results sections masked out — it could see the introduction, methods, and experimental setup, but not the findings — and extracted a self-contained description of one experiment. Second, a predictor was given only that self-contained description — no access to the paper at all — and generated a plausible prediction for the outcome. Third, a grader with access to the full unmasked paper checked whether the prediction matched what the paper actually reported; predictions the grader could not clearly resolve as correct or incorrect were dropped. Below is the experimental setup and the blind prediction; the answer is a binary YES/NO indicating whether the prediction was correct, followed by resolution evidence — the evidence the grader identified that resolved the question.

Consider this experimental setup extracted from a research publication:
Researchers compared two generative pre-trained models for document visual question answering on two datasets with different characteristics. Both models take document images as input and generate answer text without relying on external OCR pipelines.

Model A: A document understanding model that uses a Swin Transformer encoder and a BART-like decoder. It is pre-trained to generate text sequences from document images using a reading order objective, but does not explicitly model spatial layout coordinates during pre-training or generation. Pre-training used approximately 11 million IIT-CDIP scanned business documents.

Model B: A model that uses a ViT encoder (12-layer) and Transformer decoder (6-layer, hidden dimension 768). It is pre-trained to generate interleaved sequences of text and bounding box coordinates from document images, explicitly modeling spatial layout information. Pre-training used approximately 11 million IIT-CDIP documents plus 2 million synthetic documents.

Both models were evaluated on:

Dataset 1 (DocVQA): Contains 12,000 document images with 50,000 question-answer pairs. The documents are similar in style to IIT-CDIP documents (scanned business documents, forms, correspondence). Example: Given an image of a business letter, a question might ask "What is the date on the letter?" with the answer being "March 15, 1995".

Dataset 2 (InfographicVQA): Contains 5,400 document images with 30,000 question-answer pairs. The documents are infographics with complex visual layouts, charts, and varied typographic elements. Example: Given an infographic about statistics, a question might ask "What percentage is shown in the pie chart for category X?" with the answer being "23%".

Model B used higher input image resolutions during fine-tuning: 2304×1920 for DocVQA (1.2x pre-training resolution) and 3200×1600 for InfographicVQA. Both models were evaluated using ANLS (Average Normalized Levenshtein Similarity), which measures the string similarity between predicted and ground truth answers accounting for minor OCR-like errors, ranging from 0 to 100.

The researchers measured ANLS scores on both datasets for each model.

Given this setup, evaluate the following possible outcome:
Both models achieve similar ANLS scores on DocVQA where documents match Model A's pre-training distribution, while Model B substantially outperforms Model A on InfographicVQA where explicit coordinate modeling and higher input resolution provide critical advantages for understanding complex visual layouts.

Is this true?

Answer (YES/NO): NO